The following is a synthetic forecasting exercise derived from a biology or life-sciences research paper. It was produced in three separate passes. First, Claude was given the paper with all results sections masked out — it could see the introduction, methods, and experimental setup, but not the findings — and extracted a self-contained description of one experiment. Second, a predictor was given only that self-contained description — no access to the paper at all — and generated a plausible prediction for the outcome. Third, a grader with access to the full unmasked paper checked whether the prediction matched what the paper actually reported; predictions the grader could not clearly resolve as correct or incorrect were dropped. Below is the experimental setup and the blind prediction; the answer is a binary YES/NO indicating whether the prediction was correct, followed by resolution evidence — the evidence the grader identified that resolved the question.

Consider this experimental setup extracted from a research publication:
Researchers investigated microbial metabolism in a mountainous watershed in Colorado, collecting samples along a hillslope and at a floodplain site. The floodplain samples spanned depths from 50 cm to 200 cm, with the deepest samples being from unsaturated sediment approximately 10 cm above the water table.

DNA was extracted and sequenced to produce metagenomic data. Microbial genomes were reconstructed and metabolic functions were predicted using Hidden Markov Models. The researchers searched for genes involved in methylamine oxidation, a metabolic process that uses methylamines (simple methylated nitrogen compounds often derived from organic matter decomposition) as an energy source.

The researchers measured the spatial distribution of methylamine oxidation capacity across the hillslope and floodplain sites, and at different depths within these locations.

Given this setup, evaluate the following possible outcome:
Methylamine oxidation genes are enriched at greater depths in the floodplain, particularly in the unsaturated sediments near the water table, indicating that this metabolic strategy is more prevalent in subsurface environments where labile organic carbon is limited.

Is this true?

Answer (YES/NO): YES